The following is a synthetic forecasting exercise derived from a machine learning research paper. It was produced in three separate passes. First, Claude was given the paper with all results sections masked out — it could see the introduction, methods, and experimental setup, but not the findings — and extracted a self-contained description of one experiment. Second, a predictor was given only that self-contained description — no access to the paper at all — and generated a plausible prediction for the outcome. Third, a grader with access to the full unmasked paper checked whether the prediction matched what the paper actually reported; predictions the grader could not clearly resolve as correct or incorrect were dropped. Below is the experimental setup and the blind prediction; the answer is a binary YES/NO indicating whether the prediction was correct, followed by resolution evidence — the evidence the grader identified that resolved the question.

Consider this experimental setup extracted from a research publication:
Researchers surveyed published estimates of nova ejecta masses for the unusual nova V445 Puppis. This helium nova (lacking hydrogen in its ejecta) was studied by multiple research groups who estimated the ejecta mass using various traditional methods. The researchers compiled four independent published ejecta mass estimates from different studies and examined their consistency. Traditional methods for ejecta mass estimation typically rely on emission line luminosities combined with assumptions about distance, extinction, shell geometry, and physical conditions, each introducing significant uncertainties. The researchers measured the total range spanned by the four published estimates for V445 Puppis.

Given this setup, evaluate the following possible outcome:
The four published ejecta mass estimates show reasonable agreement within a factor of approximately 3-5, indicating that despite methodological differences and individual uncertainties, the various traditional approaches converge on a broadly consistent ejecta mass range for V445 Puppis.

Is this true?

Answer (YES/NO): NO